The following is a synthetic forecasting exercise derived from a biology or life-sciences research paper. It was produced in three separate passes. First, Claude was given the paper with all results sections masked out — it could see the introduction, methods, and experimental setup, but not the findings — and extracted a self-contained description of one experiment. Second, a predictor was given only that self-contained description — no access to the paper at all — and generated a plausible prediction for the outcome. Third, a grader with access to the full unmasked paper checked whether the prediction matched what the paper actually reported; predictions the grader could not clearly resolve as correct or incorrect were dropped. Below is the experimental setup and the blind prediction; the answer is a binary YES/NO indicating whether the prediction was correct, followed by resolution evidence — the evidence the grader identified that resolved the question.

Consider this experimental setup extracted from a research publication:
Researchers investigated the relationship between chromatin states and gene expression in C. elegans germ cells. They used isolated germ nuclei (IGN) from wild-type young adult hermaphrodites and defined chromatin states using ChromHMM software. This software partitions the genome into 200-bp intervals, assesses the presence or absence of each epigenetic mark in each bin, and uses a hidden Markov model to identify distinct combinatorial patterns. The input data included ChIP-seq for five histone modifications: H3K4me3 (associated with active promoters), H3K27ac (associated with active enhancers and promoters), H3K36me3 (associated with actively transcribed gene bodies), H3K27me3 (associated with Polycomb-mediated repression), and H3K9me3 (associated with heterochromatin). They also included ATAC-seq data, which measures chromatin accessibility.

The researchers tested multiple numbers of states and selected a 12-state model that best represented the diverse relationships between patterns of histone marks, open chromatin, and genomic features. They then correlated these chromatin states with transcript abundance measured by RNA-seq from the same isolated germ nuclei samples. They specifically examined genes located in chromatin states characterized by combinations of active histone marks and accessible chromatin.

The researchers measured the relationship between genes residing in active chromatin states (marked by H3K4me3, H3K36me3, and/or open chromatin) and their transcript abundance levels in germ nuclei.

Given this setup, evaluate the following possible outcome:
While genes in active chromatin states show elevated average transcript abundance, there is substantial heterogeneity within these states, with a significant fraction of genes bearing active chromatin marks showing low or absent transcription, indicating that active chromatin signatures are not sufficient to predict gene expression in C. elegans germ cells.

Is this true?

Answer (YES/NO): YES